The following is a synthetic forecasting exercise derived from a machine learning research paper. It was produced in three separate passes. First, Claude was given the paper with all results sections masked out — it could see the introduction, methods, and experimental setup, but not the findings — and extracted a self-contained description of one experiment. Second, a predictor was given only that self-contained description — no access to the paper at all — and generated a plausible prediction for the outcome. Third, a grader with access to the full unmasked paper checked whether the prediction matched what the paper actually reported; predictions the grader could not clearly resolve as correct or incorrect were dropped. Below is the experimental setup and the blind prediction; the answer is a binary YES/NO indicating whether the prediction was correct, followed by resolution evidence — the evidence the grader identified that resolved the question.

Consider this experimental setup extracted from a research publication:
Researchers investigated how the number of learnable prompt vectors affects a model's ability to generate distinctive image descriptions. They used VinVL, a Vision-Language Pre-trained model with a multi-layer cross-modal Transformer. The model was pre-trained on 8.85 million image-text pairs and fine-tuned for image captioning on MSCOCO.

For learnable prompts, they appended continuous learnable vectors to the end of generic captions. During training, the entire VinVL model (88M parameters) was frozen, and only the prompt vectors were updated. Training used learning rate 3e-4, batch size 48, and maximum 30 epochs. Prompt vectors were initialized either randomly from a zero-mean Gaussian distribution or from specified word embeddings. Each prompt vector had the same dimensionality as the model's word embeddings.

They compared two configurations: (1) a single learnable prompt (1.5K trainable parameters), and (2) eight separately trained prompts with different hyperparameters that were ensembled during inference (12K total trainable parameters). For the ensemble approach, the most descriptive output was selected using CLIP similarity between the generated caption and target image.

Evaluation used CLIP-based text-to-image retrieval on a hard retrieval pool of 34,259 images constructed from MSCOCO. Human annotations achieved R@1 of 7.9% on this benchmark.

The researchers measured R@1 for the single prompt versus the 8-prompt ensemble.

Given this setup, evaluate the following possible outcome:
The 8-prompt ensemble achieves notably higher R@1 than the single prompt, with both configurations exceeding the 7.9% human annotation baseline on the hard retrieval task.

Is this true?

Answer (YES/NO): NO